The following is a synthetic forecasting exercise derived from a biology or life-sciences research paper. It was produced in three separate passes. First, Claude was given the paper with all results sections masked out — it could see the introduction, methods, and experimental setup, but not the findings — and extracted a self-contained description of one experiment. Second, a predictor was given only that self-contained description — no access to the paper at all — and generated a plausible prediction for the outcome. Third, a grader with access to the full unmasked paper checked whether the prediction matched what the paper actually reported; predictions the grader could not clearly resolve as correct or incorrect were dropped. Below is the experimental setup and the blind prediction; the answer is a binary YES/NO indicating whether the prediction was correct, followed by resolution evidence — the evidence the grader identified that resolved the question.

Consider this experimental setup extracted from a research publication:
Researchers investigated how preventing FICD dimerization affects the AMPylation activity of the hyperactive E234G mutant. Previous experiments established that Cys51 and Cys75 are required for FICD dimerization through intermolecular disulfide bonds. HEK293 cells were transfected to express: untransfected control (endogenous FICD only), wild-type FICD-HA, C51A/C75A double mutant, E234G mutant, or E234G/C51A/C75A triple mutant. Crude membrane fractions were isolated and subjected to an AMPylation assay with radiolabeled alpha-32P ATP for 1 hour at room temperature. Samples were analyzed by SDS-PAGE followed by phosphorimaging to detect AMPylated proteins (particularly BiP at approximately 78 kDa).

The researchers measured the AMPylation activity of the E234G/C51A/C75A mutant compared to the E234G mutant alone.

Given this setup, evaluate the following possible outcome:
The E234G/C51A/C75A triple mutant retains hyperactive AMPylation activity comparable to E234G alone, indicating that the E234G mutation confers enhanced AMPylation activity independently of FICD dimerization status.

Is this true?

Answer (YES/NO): NO